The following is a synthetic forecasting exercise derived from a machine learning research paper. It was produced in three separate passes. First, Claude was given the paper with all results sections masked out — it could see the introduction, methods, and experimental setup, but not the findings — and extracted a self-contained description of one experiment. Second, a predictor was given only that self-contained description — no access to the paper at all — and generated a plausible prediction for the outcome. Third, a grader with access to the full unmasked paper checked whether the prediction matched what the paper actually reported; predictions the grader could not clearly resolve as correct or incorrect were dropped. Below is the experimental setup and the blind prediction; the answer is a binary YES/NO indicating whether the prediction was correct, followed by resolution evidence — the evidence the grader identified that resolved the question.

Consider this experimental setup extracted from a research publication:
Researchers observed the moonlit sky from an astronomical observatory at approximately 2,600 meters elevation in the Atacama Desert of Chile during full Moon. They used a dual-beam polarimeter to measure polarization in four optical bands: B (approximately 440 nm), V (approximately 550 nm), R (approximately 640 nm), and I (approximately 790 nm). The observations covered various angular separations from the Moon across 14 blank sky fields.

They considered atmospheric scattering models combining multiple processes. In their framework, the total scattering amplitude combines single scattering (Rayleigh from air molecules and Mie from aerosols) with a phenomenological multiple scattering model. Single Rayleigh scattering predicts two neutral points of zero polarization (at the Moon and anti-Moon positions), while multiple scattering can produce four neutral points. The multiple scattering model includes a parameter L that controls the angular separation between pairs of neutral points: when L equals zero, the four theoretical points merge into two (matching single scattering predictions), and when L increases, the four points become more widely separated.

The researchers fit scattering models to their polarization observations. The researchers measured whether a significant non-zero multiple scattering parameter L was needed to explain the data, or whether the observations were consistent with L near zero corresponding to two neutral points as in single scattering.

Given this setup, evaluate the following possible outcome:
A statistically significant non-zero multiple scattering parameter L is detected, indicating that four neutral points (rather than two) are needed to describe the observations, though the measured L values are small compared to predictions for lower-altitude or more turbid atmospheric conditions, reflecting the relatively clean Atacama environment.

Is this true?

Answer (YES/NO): NO